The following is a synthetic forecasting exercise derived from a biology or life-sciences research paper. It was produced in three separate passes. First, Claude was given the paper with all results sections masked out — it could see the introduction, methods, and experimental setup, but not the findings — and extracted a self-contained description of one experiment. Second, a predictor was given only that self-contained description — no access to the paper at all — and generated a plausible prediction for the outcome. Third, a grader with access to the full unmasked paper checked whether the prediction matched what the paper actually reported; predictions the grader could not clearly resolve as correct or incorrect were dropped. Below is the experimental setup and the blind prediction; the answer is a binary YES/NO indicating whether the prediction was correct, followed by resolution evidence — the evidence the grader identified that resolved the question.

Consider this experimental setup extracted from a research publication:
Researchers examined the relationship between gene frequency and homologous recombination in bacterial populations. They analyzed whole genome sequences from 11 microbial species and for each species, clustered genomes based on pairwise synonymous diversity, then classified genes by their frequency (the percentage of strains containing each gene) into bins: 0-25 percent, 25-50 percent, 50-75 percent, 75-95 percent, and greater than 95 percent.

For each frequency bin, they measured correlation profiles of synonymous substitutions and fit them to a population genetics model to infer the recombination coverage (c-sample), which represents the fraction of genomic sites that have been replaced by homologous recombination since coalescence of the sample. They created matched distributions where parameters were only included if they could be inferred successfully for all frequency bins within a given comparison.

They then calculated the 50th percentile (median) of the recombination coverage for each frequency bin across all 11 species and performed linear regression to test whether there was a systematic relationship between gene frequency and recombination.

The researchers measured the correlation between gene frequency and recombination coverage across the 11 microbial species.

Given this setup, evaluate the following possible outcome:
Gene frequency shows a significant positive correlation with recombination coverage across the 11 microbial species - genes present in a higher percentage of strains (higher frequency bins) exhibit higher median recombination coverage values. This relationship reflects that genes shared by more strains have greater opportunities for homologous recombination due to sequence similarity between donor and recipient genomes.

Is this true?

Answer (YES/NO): YES